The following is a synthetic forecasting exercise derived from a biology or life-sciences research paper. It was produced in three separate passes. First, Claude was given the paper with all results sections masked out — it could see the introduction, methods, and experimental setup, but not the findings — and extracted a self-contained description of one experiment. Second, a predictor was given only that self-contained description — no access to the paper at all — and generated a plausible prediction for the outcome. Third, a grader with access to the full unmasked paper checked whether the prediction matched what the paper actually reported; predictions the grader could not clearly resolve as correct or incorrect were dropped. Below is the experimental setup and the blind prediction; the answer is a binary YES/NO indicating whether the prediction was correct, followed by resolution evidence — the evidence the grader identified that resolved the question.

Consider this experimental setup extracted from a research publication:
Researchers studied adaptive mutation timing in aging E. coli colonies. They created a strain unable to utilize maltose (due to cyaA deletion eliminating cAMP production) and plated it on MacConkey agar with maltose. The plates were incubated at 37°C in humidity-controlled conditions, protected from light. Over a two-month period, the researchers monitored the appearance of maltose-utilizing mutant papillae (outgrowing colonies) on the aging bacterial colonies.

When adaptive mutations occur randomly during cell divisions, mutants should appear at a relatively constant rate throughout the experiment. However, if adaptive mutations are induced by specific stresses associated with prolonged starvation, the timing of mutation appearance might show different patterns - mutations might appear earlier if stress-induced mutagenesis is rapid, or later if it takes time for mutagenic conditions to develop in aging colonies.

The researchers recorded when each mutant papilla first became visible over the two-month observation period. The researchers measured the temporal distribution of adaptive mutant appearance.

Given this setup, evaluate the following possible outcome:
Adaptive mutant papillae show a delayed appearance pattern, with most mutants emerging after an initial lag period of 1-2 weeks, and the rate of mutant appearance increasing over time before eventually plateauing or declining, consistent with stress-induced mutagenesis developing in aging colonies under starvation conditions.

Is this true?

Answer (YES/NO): NO